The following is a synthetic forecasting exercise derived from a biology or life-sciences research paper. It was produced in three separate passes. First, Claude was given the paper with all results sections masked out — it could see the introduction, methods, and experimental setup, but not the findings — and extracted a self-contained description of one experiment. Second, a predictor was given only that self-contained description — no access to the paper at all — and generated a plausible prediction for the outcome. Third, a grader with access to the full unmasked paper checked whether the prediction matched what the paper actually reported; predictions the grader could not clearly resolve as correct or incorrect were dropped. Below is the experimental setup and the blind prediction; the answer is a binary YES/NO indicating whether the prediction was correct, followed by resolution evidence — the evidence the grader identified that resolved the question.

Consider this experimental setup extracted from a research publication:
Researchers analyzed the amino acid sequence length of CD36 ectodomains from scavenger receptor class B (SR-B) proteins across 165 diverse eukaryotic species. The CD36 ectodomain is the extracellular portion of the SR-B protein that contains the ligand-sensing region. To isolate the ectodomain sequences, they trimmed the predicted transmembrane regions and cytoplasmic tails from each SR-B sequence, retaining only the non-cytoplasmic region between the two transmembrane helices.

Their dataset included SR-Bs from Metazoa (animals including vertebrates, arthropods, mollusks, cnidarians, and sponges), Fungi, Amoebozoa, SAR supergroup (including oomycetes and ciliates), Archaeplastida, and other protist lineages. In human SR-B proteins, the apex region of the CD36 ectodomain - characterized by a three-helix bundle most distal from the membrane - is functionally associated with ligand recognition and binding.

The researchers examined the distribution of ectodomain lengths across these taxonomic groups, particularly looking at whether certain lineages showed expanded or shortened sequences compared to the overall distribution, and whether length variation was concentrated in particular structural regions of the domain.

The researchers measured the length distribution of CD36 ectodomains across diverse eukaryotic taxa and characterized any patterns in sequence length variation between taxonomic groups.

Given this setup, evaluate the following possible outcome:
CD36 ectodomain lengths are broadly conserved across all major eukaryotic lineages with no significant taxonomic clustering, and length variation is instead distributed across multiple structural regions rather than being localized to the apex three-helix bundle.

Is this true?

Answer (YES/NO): NO